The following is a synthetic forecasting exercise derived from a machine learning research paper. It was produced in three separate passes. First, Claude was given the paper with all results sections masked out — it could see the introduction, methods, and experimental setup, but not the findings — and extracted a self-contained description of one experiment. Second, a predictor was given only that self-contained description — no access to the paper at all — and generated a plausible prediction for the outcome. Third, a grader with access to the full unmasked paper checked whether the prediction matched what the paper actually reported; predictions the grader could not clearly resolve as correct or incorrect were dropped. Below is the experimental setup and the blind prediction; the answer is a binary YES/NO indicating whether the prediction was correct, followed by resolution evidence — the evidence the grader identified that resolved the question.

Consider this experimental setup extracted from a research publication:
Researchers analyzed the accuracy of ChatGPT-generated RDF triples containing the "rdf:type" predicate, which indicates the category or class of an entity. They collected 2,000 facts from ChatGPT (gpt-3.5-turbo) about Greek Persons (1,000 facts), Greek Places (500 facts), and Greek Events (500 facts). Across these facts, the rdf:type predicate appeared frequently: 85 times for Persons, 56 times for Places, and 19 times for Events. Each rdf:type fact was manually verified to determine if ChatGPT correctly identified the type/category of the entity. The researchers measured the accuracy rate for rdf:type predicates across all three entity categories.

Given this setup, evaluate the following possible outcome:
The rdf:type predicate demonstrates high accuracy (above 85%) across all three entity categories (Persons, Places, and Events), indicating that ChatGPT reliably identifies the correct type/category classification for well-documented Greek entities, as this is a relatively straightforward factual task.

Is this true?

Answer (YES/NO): YES